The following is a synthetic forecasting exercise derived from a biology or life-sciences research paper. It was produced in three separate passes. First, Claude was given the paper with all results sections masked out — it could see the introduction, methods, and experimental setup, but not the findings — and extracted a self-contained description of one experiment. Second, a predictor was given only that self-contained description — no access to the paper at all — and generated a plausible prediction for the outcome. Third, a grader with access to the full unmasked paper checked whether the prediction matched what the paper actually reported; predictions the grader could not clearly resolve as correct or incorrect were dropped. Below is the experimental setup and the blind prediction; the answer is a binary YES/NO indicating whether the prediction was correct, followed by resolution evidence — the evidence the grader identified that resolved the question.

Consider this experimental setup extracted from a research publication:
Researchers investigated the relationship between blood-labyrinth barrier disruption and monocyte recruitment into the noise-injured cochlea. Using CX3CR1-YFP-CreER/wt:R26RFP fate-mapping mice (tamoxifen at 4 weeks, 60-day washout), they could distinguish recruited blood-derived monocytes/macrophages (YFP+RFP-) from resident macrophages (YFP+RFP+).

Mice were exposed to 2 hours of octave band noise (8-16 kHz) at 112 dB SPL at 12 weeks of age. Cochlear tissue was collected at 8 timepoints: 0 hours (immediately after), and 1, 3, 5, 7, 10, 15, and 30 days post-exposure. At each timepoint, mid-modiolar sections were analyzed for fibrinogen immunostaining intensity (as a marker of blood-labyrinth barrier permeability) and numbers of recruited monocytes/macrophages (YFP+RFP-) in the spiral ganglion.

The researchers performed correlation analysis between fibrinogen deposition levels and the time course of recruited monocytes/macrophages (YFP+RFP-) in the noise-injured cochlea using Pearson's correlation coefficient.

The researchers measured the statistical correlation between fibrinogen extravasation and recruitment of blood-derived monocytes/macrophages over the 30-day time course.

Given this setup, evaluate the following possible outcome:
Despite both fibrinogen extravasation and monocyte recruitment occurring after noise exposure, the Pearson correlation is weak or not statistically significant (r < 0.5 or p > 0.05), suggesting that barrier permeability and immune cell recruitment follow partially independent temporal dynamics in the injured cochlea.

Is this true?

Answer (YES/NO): NO